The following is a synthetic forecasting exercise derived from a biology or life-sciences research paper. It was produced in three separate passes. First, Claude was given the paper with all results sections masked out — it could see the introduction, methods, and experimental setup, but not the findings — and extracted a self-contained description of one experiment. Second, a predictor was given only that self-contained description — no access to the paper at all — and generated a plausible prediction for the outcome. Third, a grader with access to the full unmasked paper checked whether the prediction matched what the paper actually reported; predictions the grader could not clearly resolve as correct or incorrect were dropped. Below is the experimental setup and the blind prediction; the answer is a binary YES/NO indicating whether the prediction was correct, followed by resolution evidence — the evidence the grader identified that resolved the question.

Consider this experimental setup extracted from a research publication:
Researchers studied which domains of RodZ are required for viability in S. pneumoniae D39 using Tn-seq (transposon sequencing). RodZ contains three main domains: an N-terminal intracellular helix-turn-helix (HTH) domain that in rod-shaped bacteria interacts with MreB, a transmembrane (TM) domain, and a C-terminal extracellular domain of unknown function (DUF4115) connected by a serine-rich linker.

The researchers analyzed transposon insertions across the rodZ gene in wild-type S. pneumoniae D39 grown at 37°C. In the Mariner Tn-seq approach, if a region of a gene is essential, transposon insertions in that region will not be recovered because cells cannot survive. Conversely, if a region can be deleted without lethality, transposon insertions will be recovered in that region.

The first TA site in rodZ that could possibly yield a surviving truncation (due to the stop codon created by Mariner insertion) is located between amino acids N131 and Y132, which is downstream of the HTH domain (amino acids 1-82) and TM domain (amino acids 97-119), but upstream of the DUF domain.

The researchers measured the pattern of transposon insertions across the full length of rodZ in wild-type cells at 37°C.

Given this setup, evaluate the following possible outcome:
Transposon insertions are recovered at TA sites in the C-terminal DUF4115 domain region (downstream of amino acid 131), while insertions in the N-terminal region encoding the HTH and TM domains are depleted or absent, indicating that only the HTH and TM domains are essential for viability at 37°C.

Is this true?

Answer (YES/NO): YES